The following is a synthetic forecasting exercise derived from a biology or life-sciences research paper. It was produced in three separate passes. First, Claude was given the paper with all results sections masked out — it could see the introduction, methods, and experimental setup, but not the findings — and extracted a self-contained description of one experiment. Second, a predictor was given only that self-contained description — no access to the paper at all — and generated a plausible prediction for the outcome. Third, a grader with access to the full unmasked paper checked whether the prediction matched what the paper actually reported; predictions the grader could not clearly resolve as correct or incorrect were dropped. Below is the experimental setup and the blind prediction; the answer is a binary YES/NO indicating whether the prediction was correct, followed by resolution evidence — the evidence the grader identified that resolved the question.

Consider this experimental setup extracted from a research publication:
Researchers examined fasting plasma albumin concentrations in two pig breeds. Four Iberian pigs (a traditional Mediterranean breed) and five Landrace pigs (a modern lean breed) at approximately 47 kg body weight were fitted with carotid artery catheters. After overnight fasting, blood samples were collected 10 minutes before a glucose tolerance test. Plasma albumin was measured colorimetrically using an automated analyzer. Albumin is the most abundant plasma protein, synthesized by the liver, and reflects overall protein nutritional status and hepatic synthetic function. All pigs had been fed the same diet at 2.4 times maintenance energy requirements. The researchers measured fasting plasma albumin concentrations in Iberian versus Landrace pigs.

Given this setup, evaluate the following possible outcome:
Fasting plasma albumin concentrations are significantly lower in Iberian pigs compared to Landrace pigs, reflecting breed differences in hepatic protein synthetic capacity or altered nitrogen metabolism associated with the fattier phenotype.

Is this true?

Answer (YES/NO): NO